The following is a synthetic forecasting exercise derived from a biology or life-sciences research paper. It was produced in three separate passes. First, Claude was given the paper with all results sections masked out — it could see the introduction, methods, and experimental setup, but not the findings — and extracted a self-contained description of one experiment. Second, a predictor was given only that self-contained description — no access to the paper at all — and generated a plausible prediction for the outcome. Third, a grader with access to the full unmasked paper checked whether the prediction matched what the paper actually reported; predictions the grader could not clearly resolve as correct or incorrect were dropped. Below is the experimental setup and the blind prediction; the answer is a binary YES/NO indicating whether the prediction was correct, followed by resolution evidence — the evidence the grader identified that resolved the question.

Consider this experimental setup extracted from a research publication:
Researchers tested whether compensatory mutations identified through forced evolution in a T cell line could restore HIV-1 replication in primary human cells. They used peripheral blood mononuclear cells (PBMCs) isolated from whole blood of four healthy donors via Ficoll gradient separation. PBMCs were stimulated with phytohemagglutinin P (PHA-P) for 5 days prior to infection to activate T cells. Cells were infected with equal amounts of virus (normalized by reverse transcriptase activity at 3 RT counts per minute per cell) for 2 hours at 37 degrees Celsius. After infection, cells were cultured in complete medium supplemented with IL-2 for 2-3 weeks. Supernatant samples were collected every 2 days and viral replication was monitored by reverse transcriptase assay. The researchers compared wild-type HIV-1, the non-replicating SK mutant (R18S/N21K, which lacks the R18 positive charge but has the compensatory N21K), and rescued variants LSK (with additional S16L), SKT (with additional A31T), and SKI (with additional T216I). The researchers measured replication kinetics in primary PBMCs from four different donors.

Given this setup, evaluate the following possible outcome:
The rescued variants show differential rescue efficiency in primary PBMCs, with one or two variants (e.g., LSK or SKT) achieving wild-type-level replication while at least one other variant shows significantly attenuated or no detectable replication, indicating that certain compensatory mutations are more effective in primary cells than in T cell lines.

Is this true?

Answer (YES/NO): NO